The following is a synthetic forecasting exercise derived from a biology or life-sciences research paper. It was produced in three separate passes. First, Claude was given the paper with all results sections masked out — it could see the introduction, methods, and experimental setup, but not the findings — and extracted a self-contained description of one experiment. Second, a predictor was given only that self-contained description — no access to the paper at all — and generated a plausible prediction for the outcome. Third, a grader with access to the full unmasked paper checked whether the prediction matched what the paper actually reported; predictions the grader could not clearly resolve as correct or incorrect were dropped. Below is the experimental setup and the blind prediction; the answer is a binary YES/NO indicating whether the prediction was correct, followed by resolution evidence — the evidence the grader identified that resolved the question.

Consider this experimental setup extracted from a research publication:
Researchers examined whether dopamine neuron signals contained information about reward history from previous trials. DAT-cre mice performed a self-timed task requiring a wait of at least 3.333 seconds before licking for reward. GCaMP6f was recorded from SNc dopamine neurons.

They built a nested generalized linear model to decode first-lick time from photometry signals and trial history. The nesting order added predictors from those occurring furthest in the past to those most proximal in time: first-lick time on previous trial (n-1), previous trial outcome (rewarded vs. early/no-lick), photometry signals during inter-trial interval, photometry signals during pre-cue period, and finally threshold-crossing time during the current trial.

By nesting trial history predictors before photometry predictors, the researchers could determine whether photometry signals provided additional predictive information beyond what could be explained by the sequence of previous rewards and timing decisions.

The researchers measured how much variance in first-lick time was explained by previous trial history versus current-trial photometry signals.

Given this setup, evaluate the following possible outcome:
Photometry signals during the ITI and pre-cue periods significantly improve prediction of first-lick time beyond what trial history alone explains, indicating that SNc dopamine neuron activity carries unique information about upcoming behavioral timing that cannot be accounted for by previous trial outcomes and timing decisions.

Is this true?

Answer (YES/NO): YES